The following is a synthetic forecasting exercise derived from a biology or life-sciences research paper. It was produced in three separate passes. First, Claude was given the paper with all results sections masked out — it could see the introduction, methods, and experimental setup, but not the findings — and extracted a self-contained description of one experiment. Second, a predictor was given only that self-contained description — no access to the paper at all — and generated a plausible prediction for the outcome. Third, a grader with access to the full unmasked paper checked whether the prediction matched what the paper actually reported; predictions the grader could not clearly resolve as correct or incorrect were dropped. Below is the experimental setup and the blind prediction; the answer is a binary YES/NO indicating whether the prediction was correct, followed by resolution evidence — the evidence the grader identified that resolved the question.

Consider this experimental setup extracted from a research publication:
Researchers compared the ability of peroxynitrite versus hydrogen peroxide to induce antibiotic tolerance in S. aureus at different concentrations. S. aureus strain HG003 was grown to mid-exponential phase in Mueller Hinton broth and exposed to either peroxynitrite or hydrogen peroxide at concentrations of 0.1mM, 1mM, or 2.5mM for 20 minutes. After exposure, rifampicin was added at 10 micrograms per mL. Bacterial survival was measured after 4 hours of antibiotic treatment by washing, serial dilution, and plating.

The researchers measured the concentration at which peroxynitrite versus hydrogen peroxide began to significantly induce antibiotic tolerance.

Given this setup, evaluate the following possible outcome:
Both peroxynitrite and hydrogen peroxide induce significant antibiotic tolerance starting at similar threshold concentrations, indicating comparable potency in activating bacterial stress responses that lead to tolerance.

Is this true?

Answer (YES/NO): NO